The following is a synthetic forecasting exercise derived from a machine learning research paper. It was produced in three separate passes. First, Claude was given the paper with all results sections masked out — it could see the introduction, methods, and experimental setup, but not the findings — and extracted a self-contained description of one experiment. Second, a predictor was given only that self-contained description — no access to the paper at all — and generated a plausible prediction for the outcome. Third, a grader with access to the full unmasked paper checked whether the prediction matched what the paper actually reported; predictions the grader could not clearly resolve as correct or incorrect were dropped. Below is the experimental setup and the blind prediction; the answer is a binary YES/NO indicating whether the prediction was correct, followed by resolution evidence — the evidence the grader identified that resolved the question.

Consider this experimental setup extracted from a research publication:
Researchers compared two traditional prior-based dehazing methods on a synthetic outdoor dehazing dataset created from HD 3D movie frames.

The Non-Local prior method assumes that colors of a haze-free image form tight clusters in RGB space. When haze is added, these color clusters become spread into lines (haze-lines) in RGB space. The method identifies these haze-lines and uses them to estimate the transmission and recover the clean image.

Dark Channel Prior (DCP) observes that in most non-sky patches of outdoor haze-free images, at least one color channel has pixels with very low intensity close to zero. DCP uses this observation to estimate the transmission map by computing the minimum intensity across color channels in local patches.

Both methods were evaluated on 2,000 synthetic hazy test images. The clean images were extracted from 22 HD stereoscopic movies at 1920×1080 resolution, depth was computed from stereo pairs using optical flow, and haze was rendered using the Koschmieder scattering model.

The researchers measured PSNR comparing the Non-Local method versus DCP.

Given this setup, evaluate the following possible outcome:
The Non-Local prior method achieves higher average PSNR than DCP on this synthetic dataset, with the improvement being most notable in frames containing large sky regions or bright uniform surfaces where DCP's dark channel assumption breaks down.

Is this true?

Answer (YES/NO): NO